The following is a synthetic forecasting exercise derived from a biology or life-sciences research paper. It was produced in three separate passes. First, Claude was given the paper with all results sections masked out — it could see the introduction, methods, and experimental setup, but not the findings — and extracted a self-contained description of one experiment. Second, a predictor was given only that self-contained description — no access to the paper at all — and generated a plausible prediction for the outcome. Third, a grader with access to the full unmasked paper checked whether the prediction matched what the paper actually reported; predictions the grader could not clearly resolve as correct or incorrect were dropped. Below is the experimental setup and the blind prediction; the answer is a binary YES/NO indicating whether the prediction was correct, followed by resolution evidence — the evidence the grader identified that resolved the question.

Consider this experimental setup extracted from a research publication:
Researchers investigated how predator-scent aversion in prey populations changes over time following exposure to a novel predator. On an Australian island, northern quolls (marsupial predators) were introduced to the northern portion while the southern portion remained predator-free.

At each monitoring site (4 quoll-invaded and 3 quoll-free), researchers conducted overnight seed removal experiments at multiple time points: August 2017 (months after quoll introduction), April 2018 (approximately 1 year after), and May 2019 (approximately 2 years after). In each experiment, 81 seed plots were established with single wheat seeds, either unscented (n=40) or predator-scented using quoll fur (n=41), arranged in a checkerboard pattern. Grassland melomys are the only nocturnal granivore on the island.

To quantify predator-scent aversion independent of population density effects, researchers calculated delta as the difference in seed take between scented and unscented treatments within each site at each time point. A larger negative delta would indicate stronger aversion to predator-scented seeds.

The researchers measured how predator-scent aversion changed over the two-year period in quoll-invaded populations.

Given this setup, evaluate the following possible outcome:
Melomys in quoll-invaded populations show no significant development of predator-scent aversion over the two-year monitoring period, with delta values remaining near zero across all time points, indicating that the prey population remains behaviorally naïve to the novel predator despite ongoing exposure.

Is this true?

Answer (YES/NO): NO